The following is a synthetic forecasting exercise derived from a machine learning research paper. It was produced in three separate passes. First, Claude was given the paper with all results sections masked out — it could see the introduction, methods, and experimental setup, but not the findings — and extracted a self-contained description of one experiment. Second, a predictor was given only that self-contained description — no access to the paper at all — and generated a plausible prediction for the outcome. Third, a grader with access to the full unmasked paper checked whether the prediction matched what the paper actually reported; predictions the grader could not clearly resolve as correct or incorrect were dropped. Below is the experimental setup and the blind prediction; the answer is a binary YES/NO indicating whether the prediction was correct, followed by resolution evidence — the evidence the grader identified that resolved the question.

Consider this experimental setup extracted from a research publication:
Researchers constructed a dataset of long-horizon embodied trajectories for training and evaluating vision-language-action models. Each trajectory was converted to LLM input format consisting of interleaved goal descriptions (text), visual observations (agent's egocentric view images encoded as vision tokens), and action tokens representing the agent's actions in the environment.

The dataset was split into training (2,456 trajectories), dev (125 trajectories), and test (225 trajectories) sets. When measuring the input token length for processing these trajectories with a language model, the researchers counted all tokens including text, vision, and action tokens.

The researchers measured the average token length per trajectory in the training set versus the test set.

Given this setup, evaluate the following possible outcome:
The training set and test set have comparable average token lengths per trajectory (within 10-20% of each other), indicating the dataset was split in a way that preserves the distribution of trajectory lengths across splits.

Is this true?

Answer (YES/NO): NO